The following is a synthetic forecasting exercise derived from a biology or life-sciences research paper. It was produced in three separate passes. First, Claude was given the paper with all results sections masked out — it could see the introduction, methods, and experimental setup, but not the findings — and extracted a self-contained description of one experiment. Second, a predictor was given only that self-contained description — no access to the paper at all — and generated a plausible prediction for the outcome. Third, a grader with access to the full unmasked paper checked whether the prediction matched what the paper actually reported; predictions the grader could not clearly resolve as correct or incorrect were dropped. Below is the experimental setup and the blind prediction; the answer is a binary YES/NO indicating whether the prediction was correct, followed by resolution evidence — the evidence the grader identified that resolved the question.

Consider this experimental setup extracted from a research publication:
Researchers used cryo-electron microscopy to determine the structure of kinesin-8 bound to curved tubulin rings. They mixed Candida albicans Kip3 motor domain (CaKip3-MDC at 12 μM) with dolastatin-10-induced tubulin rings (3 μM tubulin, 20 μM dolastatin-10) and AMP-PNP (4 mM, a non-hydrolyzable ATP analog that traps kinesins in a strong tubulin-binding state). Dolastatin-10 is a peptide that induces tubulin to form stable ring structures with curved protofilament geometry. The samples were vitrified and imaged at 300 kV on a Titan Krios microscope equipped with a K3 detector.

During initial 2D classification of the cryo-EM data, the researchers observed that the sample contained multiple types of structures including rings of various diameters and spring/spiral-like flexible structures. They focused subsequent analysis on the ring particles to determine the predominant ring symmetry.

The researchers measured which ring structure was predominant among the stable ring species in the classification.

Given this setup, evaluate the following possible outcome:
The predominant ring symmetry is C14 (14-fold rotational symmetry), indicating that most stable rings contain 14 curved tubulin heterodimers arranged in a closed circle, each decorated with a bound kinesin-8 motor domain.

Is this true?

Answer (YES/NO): YES